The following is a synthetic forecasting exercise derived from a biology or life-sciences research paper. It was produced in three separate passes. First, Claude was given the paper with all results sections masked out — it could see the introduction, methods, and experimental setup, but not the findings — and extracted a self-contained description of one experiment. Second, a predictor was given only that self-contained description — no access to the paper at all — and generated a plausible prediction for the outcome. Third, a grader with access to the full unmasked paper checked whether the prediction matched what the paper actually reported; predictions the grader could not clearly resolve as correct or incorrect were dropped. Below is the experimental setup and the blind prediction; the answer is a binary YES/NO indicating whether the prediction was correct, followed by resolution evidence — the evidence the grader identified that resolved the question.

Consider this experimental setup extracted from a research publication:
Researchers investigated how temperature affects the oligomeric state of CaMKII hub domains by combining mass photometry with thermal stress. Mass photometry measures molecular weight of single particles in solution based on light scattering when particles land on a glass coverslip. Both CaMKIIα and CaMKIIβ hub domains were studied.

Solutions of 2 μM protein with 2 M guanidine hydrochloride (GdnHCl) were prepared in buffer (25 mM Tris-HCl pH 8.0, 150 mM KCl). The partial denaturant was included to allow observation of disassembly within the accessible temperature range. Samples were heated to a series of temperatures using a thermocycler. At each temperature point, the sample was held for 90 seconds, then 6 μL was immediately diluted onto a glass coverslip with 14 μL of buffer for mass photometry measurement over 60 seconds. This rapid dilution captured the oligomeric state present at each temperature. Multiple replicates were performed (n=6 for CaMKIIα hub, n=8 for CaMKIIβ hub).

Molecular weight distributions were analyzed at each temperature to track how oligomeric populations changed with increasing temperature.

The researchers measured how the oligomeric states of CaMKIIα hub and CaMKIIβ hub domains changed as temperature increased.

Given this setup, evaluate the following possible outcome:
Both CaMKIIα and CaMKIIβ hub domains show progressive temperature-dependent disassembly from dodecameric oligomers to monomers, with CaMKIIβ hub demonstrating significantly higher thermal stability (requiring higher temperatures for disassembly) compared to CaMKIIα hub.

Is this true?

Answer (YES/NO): NO